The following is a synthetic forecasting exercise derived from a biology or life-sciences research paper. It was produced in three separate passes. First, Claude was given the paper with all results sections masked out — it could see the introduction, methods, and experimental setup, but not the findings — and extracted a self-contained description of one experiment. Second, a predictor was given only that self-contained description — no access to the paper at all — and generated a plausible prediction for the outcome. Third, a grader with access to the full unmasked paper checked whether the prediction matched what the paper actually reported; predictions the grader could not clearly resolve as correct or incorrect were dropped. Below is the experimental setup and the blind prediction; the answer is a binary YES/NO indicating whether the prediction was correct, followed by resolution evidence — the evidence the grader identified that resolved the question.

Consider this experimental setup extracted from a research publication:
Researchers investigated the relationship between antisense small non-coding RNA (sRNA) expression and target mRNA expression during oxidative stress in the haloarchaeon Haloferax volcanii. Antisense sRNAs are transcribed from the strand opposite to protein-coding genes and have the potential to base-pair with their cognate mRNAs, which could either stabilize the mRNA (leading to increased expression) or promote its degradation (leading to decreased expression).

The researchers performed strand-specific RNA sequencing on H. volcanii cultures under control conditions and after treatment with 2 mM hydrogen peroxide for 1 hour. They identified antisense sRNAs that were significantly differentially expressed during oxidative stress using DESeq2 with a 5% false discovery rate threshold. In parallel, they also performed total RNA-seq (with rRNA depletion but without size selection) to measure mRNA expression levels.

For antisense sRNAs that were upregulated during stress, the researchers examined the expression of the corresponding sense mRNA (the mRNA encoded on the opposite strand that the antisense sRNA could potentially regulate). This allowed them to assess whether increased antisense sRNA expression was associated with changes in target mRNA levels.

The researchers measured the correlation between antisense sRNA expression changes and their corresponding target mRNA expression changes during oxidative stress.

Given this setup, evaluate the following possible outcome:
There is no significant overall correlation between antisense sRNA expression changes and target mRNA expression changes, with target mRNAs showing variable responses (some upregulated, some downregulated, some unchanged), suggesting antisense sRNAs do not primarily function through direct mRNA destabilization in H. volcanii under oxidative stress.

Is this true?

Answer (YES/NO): NO